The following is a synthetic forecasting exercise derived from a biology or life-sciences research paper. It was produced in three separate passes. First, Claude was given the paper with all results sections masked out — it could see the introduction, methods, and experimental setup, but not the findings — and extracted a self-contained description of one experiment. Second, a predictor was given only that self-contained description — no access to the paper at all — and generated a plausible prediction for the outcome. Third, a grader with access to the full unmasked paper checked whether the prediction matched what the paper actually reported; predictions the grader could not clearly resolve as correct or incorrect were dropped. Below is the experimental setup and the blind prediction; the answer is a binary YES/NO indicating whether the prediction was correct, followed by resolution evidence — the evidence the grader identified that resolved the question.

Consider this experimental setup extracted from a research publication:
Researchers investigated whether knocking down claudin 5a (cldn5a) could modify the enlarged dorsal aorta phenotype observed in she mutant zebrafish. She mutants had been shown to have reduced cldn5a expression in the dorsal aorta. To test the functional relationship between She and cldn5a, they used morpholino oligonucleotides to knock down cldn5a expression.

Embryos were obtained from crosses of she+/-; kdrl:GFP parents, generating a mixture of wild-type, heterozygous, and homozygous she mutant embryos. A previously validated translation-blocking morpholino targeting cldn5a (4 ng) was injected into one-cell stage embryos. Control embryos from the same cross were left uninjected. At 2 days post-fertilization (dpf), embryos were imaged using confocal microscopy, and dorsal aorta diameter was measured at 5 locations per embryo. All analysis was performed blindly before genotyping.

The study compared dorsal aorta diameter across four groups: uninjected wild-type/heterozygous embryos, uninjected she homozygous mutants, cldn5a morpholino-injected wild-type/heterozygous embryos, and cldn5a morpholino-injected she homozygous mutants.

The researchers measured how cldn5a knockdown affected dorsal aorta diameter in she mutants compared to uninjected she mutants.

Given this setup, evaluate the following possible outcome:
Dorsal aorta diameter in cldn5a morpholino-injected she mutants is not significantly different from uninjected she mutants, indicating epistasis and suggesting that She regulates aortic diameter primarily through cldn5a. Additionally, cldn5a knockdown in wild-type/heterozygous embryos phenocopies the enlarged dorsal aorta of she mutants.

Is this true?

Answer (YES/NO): NO